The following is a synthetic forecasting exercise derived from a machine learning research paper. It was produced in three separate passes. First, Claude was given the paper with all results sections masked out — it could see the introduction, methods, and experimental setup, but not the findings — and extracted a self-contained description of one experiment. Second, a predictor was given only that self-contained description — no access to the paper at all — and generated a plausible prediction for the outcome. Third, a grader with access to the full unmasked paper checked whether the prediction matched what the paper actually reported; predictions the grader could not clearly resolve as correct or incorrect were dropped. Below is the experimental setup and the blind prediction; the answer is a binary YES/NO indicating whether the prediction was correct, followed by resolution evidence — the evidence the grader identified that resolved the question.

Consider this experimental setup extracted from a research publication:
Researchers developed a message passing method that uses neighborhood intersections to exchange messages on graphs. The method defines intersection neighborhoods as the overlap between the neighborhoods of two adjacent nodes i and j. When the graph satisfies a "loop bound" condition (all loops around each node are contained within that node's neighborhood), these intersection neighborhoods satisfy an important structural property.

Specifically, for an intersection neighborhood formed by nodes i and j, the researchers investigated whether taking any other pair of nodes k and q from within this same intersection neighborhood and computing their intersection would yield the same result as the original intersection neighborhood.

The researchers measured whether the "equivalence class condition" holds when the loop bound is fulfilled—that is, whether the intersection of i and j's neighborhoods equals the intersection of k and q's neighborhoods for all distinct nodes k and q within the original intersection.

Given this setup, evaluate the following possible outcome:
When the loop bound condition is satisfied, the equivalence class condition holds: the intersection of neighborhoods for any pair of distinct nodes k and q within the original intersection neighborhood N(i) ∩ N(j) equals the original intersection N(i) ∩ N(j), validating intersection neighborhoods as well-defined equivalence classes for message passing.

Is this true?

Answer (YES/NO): YES